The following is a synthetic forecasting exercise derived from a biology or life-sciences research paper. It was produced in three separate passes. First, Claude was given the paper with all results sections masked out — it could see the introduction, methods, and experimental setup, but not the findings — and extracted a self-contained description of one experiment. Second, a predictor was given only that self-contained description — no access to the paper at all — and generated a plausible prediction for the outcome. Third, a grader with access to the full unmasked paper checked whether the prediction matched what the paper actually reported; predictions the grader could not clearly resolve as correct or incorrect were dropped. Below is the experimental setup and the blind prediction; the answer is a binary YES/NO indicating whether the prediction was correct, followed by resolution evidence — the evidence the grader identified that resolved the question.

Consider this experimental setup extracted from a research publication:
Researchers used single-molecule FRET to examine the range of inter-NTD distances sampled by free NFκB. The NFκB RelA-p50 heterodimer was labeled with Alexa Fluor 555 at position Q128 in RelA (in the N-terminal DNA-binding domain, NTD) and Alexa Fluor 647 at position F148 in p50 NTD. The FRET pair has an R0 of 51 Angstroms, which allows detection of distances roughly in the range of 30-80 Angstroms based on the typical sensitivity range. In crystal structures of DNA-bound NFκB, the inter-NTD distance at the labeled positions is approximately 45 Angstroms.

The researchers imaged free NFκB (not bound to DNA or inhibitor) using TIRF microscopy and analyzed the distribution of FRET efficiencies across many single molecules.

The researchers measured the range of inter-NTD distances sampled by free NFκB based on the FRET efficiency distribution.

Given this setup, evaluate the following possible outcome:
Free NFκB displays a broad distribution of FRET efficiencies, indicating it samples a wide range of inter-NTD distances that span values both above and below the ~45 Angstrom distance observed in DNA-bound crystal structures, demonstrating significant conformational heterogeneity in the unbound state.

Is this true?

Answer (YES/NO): YES